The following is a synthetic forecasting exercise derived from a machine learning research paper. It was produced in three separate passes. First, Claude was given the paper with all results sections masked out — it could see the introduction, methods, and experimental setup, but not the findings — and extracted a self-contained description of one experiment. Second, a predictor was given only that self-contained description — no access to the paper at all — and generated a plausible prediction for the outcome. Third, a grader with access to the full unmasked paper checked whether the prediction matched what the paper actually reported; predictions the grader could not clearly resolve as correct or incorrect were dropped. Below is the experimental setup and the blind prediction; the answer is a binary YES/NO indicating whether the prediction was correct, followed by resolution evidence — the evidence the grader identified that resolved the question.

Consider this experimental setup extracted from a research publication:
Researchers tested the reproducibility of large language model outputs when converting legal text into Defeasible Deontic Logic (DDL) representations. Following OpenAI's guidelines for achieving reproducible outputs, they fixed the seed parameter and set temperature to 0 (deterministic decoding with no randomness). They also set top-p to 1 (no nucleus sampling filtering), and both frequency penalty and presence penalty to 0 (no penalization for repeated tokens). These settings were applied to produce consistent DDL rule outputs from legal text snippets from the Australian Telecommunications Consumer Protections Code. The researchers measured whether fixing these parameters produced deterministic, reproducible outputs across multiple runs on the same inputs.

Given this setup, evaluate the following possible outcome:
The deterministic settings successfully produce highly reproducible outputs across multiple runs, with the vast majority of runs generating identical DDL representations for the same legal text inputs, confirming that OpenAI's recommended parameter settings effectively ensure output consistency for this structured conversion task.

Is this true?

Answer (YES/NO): NO